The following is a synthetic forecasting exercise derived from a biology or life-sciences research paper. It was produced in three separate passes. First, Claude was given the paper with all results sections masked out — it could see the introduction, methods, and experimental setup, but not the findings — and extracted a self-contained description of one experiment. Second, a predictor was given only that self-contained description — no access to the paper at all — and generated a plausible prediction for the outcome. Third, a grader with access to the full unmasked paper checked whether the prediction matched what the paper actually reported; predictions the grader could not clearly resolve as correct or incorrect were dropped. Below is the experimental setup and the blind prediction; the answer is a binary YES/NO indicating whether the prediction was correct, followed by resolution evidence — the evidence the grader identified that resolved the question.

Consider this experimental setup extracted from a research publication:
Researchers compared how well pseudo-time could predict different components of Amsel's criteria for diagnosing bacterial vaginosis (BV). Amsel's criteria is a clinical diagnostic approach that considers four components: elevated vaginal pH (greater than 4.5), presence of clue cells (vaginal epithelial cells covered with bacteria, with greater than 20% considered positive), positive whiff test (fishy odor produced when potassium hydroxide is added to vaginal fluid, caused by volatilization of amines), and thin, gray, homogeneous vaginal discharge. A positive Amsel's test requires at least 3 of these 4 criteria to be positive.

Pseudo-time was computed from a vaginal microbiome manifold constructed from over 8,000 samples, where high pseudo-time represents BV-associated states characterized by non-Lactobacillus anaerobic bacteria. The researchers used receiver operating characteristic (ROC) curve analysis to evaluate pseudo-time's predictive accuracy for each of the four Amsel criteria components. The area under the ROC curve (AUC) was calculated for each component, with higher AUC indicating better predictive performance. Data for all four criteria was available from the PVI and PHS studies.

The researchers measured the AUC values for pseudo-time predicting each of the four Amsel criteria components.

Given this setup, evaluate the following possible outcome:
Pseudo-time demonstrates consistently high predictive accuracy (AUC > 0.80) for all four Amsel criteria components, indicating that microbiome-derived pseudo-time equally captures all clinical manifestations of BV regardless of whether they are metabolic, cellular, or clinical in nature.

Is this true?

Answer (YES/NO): NO